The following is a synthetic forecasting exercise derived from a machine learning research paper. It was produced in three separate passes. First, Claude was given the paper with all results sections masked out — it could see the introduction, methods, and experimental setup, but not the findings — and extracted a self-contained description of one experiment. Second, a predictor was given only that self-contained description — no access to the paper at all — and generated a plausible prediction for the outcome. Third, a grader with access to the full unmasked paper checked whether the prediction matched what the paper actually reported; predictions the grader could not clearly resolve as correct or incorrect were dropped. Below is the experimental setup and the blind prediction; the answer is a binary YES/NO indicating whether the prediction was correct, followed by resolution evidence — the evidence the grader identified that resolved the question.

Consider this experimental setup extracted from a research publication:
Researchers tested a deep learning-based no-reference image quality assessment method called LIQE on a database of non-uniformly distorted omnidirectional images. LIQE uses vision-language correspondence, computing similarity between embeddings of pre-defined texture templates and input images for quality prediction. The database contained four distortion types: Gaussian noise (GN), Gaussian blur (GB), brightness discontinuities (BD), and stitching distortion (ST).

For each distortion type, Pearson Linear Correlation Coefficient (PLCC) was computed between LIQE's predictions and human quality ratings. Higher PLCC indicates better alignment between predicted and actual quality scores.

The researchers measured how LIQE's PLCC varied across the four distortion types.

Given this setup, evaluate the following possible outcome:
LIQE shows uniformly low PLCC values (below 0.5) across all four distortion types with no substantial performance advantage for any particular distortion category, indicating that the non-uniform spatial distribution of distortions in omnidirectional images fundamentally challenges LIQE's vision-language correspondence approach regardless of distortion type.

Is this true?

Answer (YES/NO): NO